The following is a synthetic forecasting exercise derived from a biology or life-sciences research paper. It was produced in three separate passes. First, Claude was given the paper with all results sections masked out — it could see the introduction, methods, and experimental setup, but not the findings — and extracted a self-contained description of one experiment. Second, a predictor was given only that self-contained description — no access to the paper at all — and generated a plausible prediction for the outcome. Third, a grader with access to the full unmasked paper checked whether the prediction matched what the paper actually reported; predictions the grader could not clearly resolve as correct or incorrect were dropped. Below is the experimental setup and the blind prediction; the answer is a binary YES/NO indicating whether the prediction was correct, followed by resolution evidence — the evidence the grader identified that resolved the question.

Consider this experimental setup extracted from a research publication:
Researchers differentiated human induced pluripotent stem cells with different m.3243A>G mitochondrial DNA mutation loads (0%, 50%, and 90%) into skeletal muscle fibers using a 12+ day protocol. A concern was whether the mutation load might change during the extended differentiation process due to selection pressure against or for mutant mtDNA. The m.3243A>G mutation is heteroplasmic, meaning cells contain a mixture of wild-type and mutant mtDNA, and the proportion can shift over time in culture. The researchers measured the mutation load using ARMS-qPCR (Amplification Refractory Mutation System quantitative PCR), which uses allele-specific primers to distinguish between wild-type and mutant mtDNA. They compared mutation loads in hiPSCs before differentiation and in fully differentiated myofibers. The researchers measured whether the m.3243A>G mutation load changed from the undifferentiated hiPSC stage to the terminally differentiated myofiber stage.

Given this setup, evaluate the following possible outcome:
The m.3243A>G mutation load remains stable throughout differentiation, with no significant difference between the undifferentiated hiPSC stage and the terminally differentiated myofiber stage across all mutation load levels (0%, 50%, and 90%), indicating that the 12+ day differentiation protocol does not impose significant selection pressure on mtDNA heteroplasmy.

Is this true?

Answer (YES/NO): YES